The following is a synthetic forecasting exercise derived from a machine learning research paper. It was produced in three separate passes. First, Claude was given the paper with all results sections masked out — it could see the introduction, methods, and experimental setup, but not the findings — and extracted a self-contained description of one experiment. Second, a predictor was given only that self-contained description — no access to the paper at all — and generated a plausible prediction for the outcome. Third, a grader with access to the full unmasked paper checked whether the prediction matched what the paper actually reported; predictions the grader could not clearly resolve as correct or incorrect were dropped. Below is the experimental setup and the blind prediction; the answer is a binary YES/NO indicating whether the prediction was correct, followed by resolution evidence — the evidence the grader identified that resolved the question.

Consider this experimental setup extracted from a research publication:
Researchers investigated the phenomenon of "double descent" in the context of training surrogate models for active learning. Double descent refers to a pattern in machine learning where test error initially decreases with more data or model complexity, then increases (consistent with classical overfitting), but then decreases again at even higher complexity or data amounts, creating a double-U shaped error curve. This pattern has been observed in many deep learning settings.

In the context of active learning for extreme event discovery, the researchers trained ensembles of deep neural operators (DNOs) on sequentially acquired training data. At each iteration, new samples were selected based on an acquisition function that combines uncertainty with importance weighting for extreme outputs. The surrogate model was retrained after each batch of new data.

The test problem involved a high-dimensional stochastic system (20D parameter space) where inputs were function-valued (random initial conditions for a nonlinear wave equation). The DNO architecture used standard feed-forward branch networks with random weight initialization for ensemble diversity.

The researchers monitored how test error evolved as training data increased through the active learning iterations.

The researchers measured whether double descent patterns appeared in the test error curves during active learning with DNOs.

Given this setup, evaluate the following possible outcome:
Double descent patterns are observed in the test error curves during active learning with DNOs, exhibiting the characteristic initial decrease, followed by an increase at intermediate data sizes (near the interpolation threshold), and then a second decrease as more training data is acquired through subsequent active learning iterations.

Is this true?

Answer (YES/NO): NO